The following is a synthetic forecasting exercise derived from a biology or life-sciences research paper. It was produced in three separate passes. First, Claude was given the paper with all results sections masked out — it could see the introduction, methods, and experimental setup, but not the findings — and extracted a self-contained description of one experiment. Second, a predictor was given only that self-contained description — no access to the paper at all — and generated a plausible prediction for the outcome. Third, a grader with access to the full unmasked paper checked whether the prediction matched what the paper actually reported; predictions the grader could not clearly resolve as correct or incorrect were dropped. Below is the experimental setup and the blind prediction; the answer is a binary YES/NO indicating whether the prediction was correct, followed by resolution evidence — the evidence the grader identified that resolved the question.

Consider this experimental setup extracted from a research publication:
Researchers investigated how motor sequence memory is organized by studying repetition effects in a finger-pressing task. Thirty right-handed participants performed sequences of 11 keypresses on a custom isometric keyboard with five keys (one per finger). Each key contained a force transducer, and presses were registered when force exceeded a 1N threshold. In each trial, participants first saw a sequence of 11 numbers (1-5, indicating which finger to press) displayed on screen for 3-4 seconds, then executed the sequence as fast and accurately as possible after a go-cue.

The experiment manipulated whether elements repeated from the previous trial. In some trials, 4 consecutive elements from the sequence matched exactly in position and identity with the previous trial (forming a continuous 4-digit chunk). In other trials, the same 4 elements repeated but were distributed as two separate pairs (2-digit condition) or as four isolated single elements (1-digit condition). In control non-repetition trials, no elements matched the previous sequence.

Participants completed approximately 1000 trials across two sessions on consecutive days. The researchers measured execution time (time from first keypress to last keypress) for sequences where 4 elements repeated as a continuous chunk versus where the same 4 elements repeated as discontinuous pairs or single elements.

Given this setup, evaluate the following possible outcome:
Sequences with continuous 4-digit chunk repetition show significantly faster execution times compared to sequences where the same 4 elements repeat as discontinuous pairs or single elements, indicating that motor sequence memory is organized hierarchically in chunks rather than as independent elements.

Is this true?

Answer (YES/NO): NO